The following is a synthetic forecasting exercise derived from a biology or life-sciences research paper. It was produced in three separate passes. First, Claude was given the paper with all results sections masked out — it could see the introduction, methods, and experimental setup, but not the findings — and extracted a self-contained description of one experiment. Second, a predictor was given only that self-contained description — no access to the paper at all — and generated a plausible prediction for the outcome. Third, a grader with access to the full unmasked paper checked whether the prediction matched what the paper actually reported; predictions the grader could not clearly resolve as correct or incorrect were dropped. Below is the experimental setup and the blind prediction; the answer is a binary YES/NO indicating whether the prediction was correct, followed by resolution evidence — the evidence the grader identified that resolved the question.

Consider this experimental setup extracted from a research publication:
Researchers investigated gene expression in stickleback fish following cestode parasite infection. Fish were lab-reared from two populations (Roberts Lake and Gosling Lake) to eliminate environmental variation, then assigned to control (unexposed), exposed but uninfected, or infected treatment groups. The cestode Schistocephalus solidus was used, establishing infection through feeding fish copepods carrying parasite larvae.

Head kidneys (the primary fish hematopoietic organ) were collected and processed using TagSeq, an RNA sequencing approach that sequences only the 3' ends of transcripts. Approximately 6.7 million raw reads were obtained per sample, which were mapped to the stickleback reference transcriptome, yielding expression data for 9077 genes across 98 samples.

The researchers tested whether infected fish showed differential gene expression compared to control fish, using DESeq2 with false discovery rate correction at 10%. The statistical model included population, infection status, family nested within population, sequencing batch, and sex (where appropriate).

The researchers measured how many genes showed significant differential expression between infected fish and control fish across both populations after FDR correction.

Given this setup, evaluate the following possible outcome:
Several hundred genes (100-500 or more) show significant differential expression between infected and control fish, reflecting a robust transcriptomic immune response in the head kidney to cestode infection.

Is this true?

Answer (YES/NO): NO